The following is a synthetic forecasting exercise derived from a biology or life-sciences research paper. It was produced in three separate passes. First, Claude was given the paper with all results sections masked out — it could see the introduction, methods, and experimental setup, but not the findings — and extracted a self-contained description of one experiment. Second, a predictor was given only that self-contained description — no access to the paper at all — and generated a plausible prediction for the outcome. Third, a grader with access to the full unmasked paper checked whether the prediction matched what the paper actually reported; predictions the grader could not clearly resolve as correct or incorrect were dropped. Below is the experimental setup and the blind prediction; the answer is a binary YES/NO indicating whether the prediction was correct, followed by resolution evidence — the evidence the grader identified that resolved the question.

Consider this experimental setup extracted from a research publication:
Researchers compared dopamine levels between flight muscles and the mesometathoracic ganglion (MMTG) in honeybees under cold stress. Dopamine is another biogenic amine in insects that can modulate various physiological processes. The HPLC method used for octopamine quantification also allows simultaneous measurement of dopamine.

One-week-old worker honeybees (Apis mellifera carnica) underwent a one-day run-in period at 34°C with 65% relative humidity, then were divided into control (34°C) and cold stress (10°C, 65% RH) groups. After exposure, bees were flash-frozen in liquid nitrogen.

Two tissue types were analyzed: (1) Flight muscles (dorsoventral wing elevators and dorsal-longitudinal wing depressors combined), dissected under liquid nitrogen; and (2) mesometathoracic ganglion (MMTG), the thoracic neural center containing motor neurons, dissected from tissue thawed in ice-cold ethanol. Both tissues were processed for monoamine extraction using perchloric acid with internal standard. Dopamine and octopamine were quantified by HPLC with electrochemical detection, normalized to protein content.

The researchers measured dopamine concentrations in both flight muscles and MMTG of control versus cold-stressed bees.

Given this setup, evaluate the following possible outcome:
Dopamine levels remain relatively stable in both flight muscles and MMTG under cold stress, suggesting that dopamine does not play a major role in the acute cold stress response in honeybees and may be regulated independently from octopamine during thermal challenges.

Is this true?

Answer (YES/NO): YES